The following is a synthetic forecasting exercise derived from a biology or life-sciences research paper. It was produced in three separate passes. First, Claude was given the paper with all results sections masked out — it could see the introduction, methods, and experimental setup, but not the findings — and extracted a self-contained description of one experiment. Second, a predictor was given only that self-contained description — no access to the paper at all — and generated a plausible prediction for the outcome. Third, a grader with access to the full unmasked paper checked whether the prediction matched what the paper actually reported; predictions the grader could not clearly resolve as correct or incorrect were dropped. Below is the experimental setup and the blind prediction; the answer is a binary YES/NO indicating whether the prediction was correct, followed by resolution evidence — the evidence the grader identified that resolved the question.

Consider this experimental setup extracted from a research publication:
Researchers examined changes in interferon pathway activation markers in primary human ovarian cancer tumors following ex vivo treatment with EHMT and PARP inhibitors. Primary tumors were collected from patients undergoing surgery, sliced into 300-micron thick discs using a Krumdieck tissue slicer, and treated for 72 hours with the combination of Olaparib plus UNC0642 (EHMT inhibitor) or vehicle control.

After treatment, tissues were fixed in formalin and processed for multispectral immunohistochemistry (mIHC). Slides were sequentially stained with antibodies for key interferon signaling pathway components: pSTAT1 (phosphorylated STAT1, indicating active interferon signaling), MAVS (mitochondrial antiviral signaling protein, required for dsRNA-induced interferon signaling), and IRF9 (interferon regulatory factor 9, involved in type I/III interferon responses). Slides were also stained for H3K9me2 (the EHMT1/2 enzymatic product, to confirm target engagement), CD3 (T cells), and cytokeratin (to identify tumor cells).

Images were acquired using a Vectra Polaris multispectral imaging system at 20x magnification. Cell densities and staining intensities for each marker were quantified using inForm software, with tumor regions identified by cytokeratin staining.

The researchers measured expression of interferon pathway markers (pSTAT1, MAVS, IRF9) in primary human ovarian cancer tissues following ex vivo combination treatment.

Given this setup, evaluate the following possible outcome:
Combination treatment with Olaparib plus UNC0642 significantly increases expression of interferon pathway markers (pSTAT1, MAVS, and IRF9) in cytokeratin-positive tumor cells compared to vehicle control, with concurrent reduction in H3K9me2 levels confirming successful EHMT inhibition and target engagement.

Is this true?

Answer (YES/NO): NO